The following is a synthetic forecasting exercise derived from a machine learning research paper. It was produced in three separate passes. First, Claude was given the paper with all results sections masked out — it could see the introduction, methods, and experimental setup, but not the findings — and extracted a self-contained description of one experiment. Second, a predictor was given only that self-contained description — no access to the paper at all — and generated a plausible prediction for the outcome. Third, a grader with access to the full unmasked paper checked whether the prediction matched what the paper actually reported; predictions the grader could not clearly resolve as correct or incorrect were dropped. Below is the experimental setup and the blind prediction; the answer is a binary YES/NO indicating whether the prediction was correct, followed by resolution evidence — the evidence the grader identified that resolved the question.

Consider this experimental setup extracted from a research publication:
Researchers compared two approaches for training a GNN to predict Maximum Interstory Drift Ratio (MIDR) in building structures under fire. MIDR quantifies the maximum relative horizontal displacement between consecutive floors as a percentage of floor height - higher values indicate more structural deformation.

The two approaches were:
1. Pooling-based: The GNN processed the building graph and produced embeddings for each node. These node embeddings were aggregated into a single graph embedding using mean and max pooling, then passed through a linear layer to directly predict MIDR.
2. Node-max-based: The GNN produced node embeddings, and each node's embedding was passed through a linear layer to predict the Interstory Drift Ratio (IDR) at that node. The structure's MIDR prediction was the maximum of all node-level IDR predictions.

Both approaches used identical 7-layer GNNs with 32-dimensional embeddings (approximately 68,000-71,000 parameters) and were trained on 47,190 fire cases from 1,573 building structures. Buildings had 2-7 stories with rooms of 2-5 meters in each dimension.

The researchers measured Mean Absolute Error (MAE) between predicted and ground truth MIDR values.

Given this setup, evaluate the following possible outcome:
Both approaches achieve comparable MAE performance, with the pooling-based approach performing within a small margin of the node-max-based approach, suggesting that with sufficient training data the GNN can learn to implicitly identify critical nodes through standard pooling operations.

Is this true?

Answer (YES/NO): NO